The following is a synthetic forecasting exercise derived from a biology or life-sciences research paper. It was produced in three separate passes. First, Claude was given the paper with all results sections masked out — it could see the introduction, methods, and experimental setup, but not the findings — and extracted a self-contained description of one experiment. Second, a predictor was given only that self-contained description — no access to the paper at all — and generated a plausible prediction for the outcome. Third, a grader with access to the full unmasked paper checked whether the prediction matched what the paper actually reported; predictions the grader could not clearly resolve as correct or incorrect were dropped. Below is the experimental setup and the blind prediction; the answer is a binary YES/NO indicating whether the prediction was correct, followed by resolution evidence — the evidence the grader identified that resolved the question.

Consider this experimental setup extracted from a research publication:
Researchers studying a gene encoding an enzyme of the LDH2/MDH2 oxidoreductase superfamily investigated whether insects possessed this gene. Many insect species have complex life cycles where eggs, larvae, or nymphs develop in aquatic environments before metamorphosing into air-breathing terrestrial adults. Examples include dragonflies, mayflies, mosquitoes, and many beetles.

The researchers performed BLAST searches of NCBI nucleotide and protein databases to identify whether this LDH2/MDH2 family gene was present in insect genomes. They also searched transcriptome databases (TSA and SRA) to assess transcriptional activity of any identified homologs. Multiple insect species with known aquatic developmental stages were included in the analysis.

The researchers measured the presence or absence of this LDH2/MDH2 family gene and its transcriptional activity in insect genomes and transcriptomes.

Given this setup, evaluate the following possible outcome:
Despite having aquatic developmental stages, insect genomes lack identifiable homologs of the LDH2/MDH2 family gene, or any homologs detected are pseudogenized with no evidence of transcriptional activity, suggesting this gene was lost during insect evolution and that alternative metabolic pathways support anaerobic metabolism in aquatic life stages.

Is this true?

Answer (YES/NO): NO